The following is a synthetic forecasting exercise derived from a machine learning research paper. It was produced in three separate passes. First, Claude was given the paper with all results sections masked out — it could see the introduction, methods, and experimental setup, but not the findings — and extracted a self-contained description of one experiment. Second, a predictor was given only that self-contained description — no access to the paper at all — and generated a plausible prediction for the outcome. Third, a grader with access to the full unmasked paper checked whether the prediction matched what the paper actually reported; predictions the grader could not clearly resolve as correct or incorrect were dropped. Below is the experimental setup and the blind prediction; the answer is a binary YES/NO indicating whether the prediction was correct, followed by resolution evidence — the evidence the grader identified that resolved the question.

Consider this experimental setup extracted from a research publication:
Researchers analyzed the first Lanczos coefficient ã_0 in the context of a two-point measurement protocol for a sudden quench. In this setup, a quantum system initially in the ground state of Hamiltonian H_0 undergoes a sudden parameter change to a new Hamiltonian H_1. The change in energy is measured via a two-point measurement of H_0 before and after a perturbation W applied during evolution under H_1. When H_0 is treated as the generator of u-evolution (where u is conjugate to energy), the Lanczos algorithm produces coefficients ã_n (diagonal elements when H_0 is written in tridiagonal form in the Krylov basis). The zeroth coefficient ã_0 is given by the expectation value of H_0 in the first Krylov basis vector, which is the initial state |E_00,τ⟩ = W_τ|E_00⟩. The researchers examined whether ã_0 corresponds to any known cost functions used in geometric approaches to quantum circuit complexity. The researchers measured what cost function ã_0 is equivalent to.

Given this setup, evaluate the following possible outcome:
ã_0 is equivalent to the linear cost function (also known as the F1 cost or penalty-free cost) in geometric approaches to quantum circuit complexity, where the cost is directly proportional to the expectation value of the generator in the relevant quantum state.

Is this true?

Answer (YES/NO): NO